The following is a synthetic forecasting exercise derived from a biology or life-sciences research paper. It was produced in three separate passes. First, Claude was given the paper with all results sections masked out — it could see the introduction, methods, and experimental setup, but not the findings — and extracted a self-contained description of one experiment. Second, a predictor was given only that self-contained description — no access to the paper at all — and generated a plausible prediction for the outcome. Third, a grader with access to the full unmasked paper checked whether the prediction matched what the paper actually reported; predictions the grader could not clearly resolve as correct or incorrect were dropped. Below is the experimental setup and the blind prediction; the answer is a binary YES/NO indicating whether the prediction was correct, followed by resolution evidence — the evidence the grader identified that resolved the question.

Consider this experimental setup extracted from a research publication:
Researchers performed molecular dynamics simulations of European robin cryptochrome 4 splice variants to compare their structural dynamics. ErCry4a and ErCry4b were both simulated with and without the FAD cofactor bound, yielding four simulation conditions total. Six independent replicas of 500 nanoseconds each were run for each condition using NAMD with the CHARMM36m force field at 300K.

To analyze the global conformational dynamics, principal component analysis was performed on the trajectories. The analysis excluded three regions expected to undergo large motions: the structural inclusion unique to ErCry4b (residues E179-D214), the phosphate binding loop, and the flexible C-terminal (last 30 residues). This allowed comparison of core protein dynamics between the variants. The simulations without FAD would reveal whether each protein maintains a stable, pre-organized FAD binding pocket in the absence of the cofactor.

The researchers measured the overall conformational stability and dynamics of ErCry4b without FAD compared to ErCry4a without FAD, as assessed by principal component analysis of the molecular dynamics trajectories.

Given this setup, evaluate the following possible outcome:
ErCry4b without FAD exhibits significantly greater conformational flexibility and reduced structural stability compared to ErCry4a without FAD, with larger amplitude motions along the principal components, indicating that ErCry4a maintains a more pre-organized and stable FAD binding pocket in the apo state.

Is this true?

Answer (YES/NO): YES